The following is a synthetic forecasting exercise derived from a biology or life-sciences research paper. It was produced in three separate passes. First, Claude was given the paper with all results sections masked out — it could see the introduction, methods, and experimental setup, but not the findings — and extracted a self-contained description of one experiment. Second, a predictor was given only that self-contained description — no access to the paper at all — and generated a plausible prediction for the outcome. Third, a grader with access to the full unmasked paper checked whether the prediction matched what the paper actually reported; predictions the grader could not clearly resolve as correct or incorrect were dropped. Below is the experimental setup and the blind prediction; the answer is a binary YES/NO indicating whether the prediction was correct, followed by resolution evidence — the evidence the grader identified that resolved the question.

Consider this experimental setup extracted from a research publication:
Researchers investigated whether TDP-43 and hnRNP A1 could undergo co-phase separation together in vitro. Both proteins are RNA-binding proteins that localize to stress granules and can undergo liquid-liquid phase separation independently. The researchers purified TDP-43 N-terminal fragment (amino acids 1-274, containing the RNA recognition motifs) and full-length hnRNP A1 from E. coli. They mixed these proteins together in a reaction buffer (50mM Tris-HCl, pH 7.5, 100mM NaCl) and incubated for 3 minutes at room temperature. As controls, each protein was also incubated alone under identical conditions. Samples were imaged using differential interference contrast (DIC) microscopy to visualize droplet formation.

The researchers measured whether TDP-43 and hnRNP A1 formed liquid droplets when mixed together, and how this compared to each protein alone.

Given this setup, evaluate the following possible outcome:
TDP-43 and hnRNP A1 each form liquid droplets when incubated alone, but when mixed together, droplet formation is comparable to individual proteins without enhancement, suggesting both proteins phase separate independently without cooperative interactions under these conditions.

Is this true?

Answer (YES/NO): NO